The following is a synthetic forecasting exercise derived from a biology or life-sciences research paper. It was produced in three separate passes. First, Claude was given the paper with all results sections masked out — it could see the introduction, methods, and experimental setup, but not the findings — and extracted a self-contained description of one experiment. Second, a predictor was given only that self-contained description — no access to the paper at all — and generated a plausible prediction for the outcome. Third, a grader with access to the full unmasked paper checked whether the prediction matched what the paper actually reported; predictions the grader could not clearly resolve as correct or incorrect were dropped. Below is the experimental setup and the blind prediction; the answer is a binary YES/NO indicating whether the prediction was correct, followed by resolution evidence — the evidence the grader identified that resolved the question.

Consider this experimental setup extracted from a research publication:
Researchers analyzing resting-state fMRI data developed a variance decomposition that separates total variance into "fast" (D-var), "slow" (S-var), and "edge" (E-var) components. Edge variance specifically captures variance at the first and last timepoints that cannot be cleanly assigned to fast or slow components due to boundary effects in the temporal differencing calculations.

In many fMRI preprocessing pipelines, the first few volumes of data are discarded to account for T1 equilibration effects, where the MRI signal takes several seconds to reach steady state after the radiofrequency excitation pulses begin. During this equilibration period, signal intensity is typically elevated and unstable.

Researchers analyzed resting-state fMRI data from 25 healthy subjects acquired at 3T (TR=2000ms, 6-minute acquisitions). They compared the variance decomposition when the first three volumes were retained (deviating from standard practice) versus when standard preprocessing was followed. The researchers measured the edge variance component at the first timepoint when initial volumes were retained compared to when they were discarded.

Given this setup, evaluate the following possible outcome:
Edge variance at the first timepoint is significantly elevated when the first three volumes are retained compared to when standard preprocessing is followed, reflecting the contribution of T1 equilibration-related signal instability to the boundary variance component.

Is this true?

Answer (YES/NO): YES